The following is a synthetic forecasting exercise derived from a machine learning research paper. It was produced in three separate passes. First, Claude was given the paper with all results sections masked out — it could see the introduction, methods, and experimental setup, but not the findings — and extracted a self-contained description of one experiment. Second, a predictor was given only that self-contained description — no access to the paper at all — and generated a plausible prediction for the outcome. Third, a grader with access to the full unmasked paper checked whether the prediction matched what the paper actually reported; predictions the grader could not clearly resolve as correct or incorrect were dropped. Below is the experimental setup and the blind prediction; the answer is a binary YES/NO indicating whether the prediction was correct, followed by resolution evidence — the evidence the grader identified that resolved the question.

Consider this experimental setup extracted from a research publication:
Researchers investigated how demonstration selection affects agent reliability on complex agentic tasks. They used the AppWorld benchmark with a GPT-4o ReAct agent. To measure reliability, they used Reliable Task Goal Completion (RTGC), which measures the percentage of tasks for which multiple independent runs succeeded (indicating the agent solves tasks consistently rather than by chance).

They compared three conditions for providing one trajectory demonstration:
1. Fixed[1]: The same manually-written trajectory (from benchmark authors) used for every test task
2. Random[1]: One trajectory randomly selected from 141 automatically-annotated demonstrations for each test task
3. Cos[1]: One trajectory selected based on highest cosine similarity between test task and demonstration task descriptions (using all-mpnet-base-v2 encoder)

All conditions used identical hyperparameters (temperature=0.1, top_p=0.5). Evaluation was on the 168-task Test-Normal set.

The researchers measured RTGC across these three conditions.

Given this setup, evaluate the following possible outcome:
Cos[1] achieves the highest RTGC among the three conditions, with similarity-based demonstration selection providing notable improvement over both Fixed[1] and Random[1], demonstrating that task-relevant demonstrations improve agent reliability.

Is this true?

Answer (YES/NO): YES